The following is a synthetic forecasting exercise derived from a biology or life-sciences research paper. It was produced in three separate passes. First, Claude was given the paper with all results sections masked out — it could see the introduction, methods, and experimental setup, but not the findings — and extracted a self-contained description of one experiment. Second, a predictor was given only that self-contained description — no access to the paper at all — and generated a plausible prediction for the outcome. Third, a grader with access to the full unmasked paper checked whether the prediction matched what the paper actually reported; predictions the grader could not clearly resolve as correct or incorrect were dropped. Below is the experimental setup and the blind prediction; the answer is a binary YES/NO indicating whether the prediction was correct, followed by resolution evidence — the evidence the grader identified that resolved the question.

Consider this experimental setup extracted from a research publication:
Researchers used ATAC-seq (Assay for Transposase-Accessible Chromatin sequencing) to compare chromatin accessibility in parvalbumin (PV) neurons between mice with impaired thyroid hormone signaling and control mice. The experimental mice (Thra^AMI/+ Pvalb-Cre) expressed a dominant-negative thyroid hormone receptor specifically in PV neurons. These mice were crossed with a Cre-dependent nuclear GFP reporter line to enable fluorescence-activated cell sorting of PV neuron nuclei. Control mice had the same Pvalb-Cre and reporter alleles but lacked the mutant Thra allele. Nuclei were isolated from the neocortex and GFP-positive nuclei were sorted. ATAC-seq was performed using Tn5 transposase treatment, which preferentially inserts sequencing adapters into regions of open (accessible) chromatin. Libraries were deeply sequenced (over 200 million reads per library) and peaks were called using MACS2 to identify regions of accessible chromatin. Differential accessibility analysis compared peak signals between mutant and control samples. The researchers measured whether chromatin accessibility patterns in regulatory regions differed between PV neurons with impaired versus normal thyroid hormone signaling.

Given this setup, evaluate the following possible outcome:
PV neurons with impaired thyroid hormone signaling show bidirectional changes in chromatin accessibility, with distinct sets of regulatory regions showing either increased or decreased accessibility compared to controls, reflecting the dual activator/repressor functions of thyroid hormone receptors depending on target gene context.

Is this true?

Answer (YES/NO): NO